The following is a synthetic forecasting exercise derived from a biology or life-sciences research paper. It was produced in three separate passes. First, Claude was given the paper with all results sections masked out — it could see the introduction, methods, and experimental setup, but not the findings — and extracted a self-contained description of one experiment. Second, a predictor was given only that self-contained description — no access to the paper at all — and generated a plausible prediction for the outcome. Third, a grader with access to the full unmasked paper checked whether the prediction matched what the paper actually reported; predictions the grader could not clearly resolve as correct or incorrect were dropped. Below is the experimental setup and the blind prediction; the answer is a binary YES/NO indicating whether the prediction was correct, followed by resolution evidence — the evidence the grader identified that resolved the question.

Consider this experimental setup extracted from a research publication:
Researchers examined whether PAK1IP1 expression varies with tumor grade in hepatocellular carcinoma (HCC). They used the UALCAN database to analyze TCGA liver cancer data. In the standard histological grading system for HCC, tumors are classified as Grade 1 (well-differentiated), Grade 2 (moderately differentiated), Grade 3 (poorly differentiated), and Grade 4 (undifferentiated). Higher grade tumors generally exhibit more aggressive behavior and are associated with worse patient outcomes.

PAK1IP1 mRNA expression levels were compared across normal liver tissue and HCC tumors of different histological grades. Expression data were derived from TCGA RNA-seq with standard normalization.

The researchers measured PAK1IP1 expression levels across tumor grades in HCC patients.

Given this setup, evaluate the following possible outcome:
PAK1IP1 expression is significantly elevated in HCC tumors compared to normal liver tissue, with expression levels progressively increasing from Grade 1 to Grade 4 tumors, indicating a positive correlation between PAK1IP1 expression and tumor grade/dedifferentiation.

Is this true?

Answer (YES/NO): YES